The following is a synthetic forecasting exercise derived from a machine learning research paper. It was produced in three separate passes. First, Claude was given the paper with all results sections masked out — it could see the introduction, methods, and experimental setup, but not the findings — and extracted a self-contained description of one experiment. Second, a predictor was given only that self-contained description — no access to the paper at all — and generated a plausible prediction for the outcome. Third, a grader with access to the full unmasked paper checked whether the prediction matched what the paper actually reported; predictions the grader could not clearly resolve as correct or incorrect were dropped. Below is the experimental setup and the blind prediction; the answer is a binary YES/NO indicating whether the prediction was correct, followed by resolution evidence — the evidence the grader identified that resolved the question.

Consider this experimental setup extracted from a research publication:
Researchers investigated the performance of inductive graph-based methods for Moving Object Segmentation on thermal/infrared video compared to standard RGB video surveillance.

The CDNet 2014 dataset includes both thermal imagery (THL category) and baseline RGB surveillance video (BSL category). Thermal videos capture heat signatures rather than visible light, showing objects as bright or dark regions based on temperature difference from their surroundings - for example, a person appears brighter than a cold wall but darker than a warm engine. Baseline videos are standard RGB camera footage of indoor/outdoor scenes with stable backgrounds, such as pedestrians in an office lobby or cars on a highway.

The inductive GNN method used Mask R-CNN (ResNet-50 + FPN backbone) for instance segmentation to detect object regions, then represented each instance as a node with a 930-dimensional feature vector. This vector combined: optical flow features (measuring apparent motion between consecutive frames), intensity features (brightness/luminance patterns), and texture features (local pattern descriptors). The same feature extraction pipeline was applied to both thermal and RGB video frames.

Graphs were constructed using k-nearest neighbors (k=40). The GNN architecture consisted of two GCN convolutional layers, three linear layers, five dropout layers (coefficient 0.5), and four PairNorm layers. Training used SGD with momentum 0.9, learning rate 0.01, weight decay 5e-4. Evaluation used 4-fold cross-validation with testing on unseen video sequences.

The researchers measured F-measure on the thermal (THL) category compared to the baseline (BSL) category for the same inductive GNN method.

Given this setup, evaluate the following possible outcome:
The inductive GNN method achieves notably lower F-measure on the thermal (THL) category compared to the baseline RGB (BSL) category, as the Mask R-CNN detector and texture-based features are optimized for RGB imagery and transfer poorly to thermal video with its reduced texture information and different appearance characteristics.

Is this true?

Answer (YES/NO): YES